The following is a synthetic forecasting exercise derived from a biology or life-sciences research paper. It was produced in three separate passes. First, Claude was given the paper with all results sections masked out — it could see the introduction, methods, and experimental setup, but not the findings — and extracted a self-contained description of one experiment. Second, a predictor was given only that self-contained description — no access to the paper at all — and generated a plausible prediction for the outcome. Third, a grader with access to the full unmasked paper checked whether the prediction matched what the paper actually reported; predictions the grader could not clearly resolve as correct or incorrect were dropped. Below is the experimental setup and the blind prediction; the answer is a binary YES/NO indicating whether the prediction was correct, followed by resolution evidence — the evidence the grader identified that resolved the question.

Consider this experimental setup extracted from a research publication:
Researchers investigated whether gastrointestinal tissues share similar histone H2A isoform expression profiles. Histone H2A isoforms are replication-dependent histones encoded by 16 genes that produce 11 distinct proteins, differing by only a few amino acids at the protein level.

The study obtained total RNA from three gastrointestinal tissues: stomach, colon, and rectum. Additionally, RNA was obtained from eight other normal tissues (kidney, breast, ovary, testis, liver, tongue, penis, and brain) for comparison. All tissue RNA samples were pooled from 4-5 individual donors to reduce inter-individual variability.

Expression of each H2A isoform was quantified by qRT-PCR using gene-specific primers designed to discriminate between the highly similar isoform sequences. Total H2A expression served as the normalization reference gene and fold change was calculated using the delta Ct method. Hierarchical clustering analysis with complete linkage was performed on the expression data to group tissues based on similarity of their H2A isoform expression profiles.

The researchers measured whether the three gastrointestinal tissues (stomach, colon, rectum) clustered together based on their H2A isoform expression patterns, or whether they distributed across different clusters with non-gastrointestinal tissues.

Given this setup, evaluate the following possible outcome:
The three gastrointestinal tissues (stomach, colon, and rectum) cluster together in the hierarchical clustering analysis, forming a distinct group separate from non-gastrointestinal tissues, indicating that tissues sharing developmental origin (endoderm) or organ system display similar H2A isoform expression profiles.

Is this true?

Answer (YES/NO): YES